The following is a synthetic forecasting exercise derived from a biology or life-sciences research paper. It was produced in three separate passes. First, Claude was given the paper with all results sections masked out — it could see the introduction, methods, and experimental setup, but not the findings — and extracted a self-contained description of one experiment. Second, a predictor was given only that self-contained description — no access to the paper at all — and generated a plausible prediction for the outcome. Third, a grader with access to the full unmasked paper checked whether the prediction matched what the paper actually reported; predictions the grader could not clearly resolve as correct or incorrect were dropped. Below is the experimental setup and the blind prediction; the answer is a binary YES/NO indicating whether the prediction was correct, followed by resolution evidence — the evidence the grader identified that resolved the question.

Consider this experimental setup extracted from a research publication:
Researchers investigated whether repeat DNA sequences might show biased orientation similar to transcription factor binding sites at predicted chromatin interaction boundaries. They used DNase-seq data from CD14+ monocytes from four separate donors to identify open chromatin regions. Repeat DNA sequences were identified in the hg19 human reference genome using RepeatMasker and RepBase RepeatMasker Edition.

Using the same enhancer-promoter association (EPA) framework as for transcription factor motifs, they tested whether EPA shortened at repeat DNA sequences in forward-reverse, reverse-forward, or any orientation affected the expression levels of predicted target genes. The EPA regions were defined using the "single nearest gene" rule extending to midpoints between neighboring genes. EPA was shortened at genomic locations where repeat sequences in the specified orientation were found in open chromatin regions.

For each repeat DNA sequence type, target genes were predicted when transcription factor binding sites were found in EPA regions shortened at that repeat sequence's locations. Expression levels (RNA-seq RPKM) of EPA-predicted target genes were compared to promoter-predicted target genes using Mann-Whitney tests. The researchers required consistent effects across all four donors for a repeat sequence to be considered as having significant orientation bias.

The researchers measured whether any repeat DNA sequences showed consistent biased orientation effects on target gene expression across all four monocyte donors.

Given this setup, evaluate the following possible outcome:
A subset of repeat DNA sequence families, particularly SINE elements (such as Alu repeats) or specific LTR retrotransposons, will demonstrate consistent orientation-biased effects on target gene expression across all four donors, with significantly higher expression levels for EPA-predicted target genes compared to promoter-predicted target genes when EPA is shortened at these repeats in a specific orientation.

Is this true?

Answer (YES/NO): NO